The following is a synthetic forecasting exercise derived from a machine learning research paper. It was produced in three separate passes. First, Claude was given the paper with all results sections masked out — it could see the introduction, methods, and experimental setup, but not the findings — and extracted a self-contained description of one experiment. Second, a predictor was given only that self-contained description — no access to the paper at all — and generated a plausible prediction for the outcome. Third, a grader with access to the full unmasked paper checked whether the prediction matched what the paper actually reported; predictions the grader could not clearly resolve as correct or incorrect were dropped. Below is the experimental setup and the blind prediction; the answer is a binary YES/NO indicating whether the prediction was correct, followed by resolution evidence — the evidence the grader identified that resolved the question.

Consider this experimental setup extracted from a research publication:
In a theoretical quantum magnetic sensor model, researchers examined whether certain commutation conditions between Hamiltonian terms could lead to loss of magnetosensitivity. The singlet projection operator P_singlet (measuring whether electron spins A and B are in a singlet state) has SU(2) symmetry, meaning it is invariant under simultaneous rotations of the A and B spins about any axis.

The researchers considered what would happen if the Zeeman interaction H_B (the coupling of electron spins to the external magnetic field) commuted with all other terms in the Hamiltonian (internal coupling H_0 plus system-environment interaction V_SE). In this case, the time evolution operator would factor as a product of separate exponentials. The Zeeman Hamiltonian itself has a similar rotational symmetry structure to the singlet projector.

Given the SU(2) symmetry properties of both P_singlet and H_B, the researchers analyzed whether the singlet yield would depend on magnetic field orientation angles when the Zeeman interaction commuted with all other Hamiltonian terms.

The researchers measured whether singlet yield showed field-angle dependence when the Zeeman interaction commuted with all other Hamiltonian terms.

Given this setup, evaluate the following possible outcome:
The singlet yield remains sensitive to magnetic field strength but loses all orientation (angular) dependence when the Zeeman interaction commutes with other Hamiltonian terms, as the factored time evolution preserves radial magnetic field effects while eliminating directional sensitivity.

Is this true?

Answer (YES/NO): NO